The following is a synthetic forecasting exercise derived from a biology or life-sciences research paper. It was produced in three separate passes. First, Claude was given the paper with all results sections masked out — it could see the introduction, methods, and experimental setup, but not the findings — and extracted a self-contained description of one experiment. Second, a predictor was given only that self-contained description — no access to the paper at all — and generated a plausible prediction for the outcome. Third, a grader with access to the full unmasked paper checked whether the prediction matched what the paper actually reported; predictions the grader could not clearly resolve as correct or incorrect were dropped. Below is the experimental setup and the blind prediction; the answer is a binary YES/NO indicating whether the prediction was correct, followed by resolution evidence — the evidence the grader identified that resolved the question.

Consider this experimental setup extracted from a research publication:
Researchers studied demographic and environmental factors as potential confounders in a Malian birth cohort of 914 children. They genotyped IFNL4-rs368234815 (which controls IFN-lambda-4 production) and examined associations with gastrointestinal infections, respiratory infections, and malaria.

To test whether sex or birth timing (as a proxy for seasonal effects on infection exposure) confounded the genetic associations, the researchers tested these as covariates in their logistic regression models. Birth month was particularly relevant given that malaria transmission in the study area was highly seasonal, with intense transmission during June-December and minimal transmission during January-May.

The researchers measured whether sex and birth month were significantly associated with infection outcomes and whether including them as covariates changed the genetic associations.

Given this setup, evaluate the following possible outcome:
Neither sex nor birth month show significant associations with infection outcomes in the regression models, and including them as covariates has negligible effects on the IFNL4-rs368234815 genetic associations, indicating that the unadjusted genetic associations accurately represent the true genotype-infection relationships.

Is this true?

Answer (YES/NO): YES